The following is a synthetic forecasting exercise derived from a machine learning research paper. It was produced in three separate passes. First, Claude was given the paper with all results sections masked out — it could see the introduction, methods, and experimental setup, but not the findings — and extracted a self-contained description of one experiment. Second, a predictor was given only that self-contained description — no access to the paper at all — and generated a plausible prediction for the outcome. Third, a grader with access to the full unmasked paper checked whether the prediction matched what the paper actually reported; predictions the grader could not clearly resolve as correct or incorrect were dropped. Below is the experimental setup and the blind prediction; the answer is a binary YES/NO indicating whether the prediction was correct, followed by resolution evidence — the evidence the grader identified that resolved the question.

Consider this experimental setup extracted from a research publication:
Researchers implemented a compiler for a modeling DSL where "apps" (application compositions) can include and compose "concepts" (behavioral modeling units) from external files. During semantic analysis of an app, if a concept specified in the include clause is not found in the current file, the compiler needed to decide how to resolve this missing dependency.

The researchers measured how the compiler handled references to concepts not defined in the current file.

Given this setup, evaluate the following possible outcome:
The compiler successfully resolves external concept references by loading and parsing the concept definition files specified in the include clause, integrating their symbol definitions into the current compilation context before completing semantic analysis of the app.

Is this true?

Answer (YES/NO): YES